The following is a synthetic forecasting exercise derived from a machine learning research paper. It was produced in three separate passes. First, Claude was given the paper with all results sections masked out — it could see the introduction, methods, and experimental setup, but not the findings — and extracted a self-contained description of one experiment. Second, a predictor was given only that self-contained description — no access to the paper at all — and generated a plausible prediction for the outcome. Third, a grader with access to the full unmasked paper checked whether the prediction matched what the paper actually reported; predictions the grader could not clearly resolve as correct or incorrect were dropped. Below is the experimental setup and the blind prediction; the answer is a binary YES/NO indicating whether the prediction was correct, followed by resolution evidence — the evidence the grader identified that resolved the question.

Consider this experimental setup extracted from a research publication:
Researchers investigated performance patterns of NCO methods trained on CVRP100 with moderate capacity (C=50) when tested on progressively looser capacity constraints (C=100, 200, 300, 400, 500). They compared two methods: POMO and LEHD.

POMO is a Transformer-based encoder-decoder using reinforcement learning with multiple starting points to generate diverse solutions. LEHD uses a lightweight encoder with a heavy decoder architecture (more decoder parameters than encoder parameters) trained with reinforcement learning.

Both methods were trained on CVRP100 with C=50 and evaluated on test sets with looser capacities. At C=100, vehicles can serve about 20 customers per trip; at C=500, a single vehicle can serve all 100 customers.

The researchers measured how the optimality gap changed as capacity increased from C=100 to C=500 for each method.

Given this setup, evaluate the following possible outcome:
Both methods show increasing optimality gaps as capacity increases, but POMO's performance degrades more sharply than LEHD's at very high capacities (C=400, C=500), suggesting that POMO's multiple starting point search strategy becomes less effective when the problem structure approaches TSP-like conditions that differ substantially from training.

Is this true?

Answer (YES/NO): NO